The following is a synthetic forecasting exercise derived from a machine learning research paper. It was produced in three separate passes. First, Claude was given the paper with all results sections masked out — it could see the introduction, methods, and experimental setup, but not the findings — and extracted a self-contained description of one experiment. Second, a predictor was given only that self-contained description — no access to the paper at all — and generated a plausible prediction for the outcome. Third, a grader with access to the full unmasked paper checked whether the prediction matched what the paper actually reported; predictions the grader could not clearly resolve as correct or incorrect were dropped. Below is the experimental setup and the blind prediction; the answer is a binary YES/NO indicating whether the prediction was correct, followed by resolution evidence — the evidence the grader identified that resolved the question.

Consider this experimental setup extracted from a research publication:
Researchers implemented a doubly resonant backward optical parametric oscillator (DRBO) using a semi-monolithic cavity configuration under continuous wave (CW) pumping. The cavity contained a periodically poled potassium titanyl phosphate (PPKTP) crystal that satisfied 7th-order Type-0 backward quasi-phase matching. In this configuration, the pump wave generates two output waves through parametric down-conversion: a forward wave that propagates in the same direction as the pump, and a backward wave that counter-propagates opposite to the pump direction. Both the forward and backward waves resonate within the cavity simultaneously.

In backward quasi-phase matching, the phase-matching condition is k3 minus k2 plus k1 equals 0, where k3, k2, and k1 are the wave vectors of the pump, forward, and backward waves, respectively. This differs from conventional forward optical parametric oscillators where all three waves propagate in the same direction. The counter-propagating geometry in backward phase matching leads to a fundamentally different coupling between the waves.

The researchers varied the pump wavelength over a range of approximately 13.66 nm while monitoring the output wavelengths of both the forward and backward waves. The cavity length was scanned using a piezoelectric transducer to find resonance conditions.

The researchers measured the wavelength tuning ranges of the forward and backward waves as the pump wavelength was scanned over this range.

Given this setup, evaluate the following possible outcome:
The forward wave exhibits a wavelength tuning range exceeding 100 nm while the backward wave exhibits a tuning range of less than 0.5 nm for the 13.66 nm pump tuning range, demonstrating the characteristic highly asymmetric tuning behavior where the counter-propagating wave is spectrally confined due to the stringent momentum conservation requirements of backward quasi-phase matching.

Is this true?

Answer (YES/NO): NO